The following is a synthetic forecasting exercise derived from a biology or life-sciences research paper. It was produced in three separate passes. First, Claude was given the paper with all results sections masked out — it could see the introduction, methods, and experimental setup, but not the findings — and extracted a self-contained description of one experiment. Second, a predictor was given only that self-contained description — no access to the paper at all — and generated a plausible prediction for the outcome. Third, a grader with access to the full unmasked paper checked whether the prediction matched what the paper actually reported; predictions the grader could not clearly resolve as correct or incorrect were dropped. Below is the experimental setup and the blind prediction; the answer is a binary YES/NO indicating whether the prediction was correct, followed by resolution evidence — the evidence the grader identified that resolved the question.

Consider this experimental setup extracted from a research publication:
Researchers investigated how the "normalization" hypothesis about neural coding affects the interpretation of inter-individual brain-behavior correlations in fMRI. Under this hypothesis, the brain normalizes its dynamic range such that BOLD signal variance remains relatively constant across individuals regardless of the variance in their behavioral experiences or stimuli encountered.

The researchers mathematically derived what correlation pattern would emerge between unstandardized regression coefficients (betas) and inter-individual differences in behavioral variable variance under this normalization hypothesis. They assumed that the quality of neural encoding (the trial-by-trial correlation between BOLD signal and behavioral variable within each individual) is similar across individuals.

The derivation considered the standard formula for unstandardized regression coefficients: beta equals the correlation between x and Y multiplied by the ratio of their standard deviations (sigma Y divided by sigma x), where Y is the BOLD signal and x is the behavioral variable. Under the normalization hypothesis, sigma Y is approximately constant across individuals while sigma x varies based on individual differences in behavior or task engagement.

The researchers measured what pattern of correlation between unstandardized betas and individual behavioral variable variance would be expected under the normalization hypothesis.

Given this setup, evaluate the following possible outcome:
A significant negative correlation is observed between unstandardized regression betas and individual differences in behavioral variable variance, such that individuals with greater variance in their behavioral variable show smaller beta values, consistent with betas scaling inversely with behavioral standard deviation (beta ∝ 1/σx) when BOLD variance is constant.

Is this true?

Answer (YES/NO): YES